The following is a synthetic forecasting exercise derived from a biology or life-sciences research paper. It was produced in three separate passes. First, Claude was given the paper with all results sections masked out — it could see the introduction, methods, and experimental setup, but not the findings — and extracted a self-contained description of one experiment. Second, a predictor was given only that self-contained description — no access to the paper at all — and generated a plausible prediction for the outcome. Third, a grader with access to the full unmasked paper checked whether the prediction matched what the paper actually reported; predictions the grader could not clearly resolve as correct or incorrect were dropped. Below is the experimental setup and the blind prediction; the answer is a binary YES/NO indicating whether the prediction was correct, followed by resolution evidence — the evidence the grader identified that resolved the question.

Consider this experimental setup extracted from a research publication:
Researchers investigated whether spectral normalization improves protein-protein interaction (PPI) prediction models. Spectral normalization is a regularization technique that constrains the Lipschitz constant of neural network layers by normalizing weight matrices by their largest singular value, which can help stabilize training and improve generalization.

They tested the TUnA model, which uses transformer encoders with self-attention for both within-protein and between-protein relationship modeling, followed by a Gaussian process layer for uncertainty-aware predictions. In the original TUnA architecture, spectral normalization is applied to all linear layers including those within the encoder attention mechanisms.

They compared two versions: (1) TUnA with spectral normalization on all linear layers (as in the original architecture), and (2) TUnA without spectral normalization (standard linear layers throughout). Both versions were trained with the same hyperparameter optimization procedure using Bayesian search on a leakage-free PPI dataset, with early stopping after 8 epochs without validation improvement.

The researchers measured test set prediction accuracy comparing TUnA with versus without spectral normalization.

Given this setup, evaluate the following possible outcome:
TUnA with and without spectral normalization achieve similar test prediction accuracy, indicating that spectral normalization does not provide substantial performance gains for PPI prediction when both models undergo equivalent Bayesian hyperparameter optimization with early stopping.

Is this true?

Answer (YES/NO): NO